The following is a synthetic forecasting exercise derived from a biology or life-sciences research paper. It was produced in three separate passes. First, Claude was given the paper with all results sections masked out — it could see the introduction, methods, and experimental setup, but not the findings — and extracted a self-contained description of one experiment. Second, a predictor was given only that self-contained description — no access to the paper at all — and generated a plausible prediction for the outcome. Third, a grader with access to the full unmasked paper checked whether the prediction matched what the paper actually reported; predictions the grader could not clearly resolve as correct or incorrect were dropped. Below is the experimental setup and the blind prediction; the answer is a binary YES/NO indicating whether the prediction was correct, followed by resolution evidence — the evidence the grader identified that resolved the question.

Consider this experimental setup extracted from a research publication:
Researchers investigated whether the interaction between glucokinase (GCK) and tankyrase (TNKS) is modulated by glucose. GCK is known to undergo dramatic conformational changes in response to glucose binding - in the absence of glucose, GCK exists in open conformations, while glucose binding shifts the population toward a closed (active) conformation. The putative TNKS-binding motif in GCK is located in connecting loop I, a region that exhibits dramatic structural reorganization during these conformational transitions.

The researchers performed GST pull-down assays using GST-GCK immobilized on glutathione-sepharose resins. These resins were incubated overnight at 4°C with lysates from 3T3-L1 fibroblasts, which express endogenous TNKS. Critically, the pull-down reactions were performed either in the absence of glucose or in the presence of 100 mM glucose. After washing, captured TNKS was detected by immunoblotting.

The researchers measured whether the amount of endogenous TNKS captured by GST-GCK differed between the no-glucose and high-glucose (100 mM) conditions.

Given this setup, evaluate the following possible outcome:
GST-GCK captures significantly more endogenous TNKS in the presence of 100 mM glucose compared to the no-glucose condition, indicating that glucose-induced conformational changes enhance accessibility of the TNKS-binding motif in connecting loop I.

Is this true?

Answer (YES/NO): NO